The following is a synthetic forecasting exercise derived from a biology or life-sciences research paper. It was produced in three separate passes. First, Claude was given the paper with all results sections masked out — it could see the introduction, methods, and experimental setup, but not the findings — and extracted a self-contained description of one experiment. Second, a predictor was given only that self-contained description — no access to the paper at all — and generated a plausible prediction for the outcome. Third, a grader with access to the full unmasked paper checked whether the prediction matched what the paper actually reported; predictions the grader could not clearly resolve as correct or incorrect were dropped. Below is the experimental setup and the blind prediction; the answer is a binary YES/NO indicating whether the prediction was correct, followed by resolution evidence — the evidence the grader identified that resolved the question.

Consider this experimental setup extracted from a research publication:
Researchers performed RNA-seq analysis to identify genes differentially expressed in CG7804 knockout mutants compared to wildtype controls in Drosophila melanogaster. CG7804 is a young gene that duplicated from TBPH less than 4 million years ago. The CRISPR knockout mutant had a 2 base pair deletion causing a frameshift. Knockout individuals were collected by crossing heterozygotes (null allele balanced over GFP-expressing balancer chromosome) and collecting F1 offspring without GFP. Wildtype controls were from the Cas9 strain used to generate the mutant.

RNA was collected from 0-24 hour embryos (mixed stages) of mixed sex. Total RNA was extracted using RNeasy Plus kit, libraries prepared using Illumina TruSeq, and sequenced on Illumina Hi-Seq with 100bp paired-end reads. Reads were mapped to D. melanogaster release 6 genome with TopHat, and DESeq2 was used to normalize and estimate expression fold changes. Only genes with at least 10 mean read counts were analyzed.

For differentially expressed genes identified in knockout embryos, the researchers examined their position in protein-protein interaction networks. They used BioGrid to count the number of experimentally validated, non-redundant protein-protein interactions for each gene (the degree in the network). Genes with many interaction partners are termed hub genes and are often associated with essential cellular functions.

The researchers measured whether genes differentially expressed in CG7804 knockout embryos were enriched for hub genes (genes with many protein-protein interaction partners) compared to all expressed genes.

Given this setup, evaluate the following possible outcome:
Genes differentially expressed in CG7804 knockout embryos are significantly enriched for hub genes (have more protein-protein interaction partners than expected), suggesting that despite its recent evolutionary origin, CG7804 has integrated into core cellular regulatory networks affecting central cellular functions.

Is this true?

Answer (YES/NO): YES